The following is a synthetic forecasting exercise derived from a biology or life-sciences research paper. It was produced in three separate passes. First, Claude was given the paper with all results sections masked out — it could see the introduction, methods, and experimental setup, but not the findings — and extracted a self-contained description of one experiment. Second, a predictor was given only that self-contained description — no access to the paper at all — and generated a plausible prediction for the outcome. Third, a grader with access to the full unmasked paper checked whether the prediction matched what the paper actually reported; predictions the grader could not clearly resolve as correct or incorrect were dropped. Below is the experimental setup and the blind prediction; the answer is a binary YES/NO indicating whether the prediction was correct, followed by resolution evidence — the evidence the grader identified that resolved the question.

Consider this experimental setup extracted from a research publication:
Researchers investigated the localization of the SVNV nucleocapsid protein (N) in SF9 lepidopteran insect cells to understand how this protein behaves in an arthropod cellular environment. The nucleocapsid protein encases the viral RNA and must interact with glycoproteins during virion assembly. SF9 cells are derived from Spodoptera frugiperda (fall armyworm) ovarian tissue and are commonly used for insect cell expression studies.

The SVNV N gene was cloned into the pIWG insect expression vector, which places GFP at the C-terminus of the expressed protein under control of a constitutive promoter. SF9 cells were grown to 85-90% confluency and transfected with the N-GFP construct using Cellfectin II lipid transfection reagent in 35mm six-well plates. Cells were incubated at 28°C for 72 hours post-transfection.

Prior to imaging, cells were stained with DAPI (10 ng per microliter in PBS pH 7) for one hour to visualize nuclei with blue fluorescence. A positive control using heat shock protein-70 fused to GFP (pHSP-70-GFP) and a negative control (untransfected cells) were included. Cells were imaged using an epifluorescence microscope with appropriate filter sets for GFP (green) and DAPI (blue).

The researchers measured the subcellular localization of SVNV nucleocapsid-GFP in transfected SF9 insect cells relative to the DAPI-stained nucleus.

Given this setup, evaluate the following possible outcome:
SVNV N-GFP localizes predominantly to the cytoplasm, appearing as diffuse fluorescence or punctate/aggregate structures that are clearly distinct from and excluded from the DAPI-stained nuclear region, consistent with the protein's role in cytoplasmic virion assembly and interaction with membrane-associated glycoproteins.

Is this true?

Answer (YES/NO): YES